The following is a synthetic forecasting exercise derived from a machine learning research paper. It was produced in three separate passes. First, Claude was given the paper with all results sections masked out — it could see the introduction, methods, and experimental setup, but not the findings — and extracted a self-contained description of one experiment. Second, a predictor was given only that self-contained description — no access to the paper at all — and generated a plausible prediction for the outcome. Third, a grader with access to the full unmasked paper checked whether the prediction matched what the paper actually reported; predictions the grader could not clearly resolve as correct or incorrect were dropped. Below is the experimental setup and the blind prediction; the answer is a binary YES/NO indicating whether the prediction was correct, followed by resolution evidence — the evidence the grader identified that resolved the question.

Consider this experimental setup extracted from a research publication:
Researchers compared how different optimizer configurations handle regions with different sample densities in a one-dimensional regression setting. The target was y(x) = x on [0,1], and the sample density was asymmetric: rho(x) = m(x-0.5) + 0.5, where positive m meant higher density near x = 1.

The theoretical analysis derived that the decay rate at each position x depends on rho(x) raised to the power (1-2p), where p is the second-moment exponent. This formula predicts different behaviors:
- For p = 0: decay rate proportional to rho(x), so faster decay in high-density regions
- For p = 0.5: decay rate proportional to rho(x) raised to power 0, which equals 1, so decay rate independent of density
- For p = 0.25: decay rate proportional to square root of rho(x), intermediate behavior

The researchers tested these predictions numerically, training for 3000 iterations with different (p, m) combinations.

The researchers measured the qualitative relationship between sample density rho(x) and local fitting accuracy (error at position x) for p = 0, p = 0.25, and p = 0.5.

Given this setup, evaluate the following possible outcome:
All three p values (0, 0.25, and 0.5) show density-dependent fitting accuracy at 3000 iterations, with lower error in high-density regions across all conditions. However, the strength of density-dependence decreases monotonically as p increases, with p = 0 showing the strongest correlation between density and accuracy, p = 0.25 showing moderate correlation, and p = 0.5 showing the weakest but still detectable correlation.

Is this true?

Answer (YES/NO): NO